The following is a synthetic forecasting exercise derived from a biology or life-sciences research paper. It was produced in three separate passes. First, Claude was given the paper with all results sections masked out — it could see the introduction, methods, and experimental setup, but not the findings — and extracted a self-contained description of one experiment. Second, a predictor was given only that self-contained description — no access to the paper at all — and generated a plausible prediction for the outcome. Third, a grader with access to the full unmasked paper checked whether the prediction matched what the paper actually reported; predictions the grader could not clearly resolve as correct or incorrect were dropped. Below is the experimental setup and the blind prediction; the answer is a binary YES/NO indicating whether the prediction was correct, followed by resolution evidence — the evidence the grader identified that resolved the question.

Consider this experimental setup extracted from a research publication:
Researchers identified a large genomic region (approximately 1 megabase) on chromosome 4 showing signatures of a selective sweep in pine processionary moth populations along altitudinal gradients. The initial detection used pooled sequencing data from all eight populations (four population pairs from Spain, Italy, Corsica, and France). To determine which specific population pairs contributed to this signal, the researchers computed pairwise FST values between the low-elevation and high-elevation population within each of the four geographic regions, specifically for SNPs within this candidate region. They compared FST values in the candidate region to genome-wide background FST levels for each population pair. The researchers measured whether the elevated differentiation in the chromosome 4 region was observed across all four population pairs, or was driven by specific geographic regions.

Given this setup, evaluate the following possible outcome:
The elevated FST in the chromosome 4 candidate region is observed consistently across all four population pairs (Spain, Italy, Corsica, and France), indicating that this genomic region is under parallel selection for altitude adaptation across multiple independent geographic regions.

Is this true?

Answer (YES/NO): NO